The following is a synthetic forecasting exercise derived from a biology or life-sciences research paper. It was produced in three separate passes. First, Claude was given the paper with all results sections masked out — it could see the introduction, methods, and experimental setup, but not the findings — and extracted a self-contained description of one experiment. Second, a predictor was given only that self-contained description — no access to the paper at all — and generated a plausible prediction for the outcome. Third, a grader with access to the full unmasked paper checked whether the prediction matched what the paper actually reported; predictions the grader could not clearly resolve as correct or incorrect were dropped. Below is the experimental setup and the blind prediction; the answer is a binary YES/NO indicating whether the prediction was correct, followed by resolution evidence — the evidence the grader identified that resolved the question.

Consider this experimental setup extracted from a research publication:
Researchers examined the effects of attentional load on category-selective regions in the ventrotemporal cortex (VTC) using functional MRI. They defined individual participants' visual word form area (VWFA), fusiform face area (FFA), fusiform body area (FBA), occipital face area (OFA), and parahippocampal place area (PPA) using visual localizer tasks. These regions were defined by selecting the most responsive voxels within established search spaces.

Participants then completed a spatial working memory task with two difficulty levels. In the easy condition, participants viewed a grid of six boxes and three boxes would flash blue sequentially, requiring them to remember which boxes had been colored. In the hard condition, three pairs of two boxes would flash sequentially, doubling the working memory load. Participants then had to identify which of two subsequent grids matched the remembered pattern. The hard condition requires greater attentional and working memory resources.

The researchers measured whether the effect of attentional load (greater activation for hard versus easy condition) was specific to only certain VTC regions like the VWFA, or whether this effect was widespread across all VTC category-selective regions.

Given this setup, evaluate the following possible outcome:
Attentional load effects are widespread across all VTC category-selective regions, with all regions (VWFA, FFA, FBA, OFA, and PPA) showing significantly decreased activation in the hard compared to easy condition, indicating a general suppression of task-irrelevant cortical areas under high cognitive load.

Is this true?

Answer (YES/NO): NO